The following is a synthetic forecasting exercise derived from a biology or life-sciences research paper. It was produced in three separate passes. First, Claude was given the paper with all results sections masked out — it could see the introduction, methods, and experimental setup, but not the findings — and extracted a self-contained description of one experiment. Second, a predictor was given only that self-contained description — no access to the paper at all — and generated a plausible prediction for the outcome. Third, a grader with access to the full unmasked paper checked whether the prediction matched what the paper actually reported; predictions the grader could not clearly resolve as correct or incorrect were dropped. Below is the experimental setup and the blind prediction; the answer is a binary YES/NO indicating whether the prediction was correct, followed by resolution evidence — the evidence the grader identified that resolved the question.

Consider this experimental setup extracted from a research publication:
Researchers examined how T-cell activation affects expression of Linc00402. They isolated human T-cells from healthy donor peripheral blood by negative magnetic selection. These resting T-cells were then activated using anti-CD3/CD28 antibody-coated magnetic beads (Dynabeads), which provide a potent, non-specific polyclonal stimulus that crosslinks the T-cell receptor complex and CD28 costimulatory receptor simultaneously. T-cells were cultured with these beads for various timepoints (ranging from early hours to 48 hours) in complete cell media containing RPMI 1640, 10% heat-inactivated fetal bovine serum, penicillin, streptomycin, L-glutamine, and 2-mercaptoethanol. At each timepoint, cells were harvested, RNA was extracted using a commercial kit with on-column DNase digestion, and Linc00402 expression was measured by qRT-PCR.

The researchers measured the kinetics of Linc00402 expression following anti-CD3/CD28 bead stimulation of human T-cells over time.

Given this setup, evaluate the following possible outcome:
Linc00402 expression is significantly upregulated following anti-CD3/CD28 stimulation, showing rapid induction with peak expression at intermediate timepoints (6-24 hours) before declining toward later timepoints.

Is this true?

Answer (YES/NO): NO